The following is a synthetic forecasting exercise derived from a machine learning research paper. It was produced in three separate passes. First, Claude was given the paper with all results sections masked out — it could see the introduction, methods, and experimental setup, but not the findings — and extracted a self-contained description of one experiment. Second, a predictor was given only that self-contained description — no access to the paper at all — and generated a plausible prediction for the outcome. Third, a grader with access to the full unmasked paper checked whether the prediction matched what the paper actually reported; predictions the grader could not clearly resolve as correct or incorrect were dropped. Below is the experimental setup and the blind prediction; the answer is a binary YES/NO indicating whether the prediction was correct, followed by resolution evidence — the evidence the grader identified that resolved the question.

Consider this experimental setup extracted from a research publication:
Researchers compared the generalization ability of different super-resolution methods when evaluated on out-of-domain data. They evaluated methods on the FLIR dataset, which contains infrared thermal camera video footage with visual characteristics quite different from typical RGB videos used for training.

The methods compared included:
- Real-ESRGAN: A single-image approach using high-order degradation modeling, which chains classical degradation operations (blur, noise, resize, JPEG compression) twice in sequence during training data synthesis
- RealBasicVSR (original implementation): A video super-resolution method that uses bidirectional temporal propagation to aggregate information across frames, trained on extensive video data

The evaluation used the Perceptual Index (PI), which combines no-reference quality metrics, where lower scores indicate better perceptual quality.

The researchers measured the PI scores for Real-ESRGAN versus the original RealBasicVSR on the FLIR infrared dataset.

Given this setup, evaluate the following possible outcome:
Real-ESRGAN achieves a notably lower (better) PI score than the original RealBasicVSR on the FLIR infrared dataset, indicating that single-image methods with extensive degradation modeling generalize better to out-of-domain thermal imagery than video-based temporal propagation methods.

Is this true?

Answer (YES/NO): NO